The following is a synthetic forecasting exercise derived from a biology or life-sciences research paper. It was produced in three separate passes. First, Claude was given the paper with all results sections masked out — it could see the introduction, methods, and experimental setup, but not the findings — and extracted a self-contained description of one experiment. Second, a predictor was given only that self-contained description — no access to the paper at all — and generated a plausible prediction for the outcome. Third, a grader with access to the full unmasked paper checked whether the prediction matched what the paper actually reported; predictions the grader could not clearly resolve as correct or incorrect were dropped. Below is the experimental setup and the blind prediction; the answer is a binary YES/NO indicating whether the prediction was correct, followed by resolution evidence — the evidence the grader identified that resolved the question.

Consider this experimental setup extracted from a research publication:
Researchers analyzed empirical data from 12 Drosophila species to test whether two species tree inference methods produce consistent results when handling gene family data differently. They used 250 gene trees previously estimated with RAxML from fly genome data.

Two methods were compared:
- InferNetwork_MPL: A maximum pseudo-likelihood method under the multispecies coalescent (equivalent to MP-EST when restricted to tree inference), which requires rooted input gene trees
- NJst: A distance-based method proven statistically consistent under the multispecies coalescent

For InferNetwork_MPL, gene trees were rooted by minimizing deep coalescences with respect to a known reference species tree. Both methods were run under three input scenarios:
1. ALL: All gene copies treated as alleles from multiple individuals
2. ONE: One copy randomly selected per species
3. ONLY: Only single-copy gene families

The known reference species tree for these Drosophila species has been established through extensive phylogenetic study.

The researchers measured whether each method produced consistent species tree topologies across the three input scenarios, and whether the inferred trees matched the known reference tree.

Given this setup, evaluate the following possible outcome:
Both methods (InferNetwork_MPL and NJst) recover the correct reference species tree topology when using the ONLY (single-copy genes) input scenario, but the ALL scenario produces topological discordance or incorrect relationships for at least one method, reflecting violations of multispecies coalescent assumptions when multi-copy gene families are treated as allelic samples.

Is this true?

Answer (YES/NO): NO